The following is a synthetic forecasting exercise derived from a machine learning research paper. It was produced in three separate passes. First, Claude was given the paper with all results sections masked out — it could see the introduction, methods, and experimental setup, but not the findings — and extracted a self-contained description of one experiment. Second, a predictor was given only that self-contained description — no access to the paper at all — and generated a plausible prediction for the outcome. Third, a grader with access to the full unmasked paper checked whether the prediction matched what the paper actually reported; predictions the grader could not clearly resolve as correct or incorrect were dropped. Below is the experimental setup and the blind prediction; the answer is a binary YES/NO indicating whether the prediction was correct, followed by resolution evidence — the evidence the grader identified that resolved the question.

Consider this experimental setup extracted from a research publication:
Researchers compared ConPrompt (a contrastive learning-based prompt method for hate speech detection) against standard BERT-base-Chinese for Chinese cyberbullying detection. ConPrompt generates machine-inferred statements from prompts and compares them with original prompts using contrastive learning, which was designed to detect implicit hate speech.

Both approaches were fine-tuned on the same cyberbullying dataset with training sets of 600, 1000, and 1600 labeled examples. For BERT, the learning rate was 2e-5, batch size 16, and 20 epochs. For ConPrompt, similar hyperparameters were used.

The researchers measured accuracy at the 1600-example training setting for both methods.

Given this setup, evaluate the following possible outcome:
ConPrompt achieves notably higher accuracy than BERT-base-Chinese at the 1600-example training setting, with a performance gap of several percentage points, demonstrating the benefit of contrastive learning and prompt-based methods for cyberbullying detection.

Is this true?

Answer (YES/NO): YES